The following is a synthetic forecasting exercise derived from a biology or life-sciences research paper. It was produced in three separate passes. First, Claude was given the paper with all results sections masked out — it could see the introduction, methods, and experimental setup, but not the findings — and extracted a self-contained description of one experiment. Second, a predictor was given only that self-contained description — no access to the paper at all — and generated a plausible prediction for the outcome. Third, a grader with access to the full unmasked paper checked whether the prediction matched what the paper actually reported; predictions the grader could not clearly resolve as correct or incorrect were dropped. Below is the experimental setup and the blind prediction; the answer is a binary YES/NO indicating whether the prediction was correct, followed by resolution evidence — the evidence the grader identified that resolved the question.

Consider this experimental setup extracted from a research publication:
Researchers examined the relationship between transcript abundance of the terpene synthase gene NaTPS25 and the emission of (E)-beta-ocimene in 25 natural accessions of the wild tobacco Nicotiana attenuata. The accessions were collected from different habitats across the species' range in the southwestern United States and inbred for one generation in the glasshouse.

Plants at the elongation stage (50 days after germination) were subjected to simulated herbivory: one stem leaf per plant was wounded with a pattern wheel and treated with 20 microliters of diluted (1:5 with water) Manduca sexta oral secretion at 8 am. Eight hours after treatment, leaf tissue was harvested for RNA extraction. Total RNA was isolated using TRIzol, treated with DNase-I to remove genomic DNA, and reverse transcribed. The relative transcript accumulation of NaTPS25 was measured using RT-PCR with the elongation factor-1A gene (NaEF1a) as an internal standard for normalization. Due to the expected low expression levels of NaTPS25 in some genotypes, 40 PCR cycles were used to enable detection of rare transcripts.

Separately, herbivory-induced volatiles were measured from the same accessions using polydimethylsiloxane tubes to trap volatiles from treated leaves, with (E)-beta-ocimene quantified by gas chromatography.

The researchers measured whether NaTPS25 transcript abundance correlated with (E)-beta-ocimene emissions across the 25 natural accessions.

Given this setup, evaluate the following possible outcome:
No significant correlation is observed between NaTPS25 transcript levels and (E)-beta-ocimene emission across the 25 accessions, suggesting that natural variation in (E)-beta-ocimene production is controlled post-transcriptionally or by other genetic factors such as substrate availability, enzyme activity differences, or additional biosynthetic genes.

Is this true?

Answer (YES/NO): NO